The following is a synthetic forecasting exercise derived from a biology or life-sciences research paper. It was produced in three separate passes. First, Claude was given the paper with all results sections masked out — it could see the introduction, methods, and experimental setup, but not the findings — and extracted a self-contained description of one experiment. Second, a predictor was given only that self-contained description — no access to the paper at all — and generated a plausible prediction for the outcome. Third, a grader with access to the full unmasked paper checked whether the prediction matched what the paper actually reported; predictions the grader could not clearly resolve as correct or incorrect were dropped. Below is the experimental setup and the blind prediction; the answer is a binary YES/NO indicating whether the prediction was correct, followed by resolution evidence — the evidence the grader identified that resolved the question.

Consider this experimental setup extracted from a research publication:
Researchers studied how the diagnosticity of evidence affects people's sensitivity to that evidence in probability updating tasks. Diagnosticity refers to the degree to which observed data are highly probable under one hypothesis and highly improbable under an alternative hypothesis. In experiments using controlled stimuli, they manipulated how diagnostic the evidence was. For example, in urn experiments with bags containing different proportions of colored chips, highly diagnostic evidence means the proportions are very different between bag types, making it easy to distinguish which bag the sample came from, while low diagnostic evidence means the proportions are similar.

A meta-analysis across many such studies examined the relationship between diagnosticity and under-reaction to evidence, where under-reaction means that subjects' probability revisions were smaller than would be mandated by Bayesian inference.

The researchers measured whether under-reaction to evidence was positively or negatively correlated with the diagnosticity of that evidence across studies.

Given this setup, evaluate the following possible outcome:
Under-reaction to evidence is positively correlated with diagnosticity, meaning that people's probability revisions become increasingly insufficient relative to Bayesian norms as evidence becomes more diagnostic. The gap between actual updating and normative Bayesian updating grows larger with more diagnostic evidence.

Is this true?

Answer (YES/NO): YES